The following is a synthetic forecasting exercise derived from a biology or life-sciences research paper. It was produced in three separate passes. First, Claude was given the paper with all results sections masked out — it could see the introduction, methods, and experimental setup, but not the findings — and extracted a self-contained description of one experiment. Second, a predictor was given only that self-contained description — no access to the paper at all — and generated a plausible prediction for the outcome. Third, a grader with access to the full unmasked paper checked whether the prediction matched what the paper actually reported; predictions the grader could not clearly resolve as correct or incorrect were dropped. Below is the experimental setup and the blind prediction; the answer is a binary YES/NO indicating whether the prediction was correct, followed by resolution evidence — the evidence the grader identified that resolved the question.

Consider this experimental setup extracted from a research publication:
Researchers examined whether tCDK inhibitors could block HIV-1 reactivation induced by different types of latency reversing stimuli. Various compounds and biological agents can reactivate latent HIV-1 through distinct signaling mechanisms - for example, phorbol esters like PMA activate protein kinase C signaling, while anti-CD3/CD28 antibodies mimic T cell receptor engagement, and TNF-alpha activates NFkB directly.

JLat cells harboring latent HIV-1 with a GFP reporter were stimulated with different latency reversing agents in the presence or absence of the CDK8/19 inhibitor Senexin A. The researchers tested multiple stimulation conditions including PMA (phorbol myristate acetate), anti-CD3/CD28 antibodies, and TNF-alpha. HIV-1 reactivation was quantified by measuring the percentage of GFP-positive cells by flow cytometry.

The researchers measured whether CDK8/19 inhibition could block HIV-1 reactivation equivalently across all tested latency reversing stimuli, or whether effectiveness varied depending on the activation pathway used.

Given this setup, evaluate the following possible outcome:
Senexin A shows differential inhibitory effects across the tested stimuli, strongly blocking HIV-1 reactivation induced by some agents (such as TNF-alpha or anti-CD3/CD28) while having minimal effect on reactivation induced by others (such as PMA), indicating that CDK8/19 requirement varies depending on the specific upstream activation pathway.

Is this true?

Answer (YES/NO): NO